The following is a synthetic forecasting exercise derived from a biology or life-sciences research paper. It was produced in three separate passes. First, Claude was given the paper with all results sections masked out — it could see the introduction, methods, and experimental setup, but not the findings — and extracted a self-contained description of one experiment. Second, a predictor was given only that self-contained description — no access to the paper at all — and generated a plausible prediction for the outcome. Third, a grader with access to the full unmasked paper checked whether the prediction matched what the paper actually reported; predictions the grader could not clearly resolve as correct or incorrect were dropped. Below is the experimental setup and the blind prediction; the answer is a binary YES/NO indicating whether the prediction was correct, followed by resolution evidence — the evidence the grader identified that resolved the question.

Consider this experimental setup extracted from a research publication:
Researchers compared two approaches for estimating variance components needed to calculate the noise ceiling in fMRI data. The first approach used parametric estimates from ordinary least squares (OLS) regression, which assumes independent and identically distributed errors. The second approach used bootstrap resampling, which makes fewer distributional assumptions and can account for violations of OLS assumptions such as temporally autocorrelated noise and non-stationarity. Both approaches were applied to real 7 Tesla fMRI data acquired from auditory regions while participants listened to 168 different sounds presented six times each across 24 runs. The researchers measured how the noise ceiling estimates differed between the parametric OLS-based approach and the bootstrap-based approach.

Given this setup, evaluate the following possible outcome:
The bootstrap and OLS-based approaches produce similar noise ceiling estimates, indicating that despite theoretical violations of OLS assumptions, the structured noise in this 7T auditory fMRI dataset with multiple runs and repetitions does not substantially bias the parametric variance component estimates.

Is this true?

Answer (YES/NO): NO